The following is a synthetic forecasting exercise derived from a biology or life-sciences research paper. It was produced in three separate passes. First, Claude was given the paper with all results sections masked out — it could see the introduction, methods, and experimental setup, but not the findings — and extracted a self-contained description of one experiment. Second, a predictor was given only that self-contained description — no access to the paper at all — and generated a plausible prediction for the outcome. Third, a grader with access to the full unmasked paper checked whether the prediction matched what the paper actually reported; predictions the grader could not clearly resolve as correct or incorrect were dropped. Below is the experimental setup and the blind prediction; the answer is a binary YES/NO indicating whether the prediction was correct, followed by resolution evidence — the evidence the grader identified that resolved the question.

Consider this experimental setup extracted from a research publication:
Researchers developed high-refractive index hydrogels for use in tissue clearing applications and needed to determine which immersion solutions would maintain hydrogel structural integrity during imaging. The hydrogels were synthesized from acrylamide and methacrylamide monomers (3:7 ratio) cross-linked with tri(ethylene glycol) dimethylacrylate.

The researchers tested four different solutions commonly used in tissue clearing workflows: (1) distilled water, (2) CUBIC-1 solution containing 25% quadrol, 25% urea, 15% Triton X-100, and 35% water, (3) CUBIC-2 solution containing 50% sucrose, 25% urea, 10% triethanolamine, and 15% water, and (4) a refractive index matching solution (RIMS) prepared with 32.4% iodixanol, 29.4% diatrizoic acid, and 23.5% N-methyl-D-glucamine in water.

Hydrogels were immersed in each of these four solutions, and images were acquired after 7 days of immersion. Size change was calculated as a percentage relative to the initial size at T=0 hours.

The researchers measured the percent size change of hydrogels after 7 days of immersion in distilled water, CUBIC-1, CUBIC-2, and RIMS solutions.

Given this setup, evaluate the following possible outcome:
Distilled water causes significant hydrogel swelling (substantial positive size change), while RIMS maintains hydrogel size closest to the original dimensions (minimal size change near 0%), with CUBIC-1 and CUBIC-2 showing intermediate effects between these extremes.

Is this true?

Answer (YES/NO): NO